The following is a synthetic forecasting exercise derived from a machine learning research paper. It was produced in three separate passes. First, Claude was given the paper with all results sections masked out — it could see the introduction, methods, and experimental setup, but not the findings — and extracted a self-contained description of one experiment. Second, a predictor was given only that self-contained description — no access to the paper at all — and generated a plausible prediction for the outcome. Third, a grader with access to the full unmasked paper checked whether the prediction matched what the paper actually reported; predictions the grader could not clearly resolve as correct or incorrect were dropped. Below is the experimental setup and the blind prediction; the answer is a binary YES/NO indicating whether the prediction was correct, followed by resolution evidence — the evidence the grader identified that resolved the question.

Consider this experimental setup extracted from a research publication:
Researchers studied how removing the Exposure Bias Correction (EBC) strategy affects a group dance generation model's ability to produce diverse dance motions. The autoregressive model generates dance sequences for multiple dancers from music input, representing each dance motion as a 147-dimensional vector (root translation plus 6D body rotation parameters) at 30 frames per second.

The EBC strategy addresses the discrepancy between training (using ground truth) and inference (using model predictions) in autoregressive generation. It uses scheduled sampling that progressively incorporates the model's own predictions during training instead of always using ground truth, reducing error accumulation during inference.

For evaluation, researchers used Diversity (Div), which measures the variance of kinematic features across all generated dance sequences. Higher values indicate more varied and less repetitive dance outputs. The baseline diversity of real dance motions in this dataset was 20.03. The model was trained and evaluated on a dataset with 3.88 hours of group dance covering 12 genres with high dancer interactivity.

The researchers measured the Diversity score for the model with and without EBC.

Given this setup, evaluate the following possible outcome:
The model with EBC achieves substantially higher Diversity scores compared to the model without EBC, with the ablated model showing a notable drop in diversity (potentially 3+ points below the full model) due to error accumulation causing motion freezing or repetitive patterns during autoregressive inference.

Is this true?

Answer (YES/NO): YES